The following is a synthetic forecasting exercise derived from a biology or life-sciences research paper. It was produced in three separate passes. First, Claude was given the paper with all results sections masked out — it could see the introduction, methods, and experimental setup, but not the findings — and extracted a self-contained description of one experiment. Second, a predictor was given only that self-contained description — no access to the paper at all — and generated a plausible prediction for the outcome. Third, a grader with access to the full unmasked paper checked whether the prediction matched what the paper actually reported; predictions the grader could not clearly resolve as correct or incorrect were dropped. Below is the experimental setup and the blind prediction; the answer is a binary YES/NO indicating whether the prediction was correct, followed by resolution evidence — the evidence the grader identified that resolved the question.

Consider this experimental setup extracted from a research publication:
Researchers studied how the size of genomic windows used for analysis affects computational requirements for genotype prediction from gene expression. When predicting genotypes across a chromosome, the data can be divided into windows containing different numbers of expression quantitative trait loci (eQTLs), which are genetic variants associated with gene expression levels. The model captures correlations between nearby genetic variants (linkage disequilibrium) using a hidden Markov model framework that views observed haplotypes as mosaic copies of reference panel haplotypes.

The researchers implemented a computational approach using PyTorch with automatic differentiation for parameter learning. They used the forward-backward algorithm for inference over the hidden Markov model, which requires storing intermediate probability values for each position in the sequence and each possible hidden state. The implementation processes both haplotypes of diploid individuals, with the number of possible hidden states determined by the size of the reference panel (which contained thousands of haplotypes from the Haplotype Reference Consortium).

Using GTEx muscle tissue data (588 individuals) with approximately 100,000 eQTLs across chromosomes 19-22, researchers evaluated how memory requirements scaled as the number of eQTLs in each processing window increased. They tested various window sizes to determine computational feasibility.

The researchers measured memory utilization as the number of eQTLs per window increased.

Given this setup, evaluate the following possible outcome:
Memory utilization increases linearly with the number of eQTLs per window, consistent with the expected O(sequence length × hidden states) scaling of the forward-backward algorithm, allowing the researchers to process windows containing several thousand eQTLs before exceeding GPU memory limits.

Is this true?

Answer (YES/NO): NO